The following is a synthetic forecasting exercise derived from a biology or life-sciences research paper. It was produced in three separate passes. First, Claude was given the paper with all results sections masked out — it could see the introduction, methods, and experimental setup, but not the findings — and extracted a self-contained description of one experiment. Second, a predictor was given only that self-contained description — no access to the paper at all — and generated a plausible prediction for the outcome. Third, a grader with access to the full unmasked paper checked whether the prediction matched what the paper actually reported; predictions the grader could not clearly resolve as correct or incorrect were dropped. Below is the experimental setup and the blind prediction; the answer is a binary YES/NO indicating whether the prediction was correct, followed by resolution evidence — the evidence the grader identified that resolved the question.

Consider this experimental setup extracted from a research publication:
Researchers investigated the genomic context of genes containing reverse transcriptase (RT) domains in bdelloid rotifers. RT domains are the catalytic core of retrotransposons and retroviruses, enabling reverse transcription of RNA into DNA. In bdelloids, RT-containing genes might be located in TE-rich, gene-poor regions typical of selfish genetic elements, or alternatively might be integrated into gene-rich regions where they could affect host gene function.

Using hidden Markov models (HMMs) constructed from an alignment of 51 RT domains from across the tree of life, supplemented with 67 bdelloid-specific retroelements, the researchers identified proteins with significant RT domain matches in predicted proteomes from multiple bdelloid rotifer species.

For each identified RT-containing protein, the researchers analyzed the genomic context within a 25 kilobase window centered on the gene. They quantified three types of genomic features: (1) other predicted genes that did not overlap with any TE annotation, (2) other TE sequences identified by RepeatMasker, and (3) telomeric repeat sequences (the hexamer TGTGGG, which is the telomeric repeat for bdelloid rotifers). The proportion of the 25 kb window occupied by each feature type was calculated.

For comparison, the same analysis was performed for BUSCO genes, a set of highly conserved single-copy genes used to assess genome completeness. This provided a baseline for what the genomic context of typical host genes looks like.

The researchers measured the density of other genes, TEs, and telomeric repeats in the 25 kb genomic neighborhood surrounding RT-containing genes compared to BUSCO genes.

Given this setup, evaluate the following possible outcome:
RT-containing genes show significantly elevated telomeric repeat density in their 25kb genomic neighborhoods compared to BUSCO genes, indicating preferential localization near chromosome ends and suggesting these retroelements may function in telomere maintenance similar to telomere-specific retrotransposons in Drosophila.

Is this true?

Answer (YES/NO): NO